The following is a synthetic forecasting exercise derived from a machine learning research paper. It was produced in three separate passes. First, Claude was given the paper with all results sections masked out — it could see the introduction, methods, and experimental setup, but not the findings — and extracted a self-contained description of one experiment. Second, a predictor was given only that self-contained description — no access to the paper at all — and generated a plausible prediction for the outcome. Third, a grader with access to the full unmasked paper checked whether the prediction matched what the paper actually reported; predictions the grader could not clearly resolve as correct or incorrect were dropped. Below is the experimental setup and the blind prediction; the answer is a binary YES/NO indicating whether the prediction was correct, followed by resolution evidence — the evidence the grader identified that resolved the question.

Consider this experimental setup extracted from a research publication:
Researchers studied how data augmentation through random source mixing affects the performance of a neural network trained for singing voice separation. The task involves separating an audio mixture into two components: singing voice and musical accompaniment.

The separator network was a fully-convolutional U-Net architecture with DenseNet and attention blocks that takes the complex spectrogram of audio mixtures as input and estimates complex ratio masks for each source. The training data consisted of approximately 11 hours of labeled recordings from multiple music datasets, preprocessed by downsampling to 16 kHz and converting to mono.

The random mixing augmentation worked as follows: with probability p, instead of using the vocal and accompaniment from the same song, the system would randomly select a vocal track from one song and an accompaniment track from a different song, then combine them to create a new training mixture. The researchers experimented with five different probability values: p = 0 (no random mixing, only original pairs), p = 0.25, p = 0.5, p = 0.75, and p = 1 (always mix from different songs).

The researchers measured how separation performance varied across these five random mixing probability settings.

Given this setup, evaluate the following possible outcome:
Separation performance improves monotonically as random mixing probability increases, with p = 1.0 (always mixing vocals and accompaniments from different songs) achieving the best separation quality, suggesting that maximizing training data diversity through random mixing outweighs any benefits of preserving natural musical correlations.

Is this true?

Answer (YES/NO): NO